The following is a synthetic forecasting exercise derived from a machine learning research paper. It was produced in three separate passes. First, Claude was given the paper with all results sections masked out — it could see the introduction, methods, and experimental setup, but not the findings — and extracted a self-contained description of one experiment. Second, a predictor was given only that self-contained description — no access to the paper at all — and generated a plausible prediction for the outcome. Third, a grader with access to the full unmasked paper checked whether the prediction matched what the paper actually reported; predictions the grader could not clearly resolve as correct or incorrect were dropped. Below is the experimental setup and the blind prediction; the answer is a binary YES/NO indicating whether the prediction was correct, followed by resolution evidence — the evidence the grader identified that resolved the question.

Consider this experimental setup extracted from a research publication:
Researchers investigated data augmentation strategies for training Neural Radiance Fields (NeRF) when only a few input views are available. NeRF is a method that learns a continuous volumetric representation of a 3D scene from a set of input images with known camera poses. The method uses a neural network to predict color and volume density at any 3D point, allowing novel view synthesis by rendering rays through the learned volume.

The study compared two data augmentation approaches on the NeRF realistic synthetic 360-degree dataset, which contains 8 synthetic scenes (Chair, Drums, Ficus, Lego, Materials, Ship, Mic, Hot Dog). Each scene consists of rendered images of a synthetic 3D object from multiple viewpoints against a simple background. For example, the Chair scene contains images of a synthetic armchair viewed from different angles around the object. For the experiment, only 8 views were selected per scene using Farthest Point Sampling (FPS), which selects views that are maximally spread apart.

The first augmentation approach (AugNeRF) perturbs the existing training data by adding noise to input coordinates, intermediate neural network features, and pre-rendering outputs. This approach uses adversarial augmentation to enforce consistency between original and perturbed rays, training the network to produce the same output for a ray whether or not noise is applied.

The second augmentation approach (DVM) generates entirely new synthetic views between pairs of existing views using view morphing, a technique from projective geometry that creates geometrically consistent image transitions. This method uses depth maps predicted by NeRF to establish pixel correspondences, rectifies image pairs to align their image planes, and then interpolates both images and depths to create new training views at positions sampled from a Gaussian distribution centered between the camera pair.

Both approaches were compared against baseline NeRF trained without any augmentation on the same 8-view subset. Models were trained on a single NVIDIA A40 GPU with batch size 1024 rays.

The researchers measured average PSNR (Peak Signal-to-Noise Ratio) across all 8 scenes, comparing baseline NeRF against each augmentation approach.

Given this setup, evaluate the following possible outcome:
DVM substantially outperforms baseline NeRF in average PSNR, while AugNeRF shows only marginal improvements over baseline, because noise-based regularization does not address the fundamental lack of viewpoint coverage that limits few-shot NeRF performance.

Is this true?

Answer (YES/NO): NO